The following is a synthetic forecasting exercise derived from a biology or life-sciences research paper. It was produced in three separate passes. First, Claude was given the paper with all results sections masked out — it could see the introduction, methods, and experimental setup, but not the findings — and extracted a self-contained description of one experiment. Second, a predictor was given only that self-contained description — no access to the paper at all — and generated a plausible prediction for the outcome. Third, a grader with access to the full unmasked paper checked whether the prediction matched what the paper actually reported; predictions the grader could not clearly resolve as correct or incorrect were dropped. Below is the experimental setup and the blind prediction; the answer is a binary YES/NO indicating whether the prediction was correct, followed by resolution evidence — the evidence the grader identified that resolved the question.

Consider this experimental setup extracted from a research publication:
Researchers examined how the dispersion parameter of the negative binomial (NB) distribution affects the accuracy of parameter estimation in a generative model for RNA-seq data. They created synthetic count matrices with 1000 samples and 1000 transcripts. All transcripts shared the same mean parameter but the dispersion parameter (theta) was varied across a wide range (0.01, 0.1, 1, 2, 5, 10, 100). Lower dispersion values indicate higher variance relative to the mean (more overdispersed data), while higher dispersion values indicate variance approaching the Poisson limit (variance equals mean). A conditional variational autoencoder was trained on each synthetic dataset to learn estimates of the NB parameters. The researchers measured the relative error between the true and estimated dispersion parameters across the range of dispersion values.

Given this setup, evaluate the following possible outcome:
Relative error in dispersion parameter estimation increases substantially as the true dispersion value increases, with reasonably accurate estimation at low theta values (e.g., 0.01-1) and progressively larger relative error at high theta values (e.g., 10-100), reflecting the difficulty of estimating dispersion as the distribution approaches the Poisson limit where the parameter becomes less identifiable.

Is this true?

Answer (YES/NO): NO